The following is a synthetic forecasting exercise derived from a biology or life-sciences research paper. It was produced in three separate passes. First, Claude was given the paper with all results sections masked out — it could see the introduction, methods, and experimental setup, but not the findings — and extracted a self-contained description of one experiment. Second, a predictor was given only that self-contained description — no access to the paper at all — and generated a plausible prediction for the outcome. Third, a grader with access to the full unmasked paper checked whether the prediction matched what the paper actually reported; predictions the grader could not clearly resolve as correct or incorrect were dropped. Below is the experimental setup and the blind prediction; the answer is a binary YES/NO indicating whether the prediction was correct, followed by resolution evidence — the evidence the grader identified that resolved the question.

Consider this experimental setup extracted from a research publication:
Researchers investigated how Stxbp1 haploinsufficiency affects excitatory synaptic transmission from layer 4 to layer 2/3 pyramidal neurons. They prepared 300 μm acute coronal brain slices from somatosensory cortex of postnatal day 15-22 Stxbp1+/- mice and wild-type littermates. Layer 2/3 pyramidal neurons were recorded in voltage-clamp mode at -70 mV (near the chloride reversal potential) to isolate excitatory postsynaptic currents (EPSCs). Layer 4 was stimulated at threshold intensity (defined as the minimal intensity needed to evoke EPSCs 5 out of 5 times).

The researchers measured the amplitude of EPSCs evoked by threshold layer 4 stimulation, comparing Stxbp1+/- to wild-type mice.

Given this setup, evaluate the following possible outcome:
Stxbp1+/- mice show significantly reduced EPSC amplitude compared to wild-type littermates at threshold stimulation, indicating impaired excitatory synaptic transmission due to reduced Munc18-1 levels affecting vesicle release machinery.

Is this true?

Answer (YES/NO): NO